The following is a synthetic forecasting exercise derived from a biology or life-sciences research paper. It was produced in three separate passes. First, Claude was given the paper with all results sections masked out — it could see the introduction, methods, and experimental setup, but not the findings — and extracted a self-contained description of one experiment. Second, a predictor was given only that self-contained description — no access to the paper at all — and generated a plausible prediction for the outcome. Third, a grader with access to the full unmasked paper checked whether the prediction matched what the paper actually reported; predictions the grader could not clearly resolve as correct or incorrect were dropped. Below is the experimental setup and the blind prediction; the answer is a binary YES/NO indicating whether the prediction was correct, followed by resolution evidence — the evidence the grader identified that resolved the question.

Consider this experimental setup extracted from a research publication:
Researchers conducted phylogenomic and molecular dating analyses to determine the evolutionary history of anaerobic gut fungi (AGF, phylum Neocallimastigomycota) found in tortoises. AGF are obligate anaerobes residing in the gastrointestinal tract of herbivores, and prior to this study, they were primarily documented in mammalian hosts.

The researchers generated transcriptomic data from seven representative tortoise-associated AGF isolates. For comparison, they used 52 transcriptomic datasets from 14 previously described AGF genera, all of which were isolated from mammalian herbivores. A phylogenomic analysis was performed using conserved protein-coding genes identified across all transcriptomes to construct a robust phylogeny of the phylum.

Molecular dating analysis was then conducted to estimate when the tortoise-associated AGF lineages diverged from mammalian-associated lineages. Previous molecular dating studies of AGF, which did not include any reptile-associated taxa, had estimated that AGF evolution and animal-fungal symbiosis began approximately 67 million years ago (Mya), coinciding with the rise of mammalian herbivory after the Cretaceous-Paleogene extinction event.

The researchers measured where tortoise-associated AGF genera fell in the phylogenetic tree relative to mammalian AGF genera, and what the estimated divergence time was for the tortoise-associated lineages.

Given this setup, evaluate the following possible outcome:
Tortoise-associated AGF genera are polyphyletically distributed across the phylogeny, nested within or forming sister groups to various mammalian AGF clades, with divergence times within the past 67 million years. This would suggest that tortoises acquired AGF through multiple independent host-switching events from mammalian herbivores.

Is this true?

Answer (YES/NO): NO